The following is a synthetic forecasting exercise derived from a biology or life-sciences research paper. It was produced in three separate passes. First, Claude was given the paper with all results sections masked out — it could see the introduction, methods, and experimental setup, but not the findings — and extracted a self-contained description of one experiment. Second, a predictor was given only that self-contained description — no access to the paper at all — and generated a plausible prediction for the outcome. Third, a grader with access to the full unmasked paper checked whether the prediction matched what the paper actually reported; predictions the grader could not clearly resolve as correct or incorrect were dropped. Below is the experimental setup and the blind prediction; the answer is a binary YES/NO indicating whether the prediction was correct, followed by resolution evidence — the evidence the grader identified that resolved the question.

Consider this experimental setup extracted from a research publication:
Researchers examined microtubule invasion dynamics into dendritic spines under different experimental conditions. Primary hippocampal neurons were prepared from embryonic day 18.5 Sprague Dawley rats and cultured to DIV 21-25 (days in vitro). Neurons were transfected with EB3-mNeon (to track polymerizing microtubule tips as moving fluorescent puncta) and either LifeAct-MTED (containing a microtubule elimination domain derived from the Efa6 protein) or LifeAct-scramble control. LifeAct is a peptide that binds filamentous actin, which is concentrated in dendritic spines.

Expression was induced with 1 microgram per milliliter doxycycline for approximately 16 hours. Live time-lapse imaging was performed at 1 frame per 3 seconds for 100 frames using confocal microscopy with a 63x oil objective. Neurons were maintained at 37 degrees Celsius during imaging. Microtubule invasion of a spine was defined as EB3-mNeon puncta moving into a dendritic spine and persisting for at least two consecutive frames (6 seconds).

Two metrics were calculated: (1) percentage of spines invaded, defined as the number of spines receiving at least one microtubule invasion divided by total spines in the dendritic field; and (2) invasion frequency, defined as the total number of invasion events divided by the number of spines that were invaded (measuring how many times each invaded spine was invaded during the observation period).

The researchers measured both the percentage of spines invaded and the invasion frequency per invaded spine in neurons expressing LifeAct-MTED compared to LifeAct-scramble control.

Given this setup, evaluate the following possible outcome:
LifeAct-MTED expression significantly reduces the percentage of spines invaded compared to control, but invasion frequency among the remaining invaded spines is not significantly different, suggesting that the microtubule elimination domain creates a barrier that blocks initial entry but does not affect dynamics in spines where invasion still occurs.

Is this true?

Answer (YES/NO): NO